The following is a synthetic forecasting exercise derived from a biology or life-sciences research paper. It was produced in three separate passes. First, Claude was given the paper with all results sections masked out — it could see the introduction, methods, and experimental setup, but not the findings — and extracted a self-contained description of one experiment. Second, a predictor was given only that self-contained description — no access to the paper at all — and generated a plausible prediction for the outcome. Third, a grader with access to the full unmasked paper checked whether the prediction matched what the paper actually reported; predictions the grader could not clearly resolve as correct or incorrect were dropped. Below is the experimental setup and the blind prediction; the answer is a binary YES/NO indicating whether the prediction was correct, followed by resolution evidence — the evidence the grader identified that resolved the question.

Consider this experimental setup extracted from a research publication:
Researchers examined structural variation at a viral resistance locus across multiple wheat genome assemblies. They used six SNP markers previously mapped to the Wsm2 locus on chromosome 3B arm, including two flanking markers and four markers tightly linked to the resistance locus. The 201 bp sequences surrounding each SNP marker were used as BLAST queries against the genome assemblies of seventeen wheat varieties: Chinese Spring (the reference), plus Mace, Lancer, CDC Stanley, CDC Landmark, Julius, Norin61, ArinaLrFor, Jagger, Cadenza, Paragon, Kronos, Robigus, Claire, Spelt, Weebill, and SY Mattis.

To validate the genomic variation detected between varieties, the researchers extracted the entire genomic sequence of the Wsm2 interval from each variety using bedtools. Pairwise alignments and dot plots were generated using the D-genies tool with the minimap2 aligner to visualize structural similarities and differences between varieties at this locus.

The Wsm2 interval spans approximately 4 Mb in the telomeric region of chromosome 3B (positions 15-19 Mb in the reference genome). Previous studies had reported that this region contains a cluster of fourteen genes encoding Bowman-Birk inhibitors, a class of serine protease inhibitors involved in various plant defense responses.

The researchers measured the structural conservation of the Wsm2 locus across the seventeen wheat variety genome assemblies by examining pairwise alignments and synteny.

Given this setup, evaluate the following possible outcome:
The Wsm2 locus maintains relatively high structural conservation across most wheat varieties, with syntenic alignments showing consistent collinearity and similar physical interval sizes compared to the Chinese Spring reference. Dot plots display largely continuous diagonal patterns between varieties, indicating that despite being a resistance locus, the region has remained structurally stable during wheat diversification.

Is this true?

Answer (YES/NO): NO